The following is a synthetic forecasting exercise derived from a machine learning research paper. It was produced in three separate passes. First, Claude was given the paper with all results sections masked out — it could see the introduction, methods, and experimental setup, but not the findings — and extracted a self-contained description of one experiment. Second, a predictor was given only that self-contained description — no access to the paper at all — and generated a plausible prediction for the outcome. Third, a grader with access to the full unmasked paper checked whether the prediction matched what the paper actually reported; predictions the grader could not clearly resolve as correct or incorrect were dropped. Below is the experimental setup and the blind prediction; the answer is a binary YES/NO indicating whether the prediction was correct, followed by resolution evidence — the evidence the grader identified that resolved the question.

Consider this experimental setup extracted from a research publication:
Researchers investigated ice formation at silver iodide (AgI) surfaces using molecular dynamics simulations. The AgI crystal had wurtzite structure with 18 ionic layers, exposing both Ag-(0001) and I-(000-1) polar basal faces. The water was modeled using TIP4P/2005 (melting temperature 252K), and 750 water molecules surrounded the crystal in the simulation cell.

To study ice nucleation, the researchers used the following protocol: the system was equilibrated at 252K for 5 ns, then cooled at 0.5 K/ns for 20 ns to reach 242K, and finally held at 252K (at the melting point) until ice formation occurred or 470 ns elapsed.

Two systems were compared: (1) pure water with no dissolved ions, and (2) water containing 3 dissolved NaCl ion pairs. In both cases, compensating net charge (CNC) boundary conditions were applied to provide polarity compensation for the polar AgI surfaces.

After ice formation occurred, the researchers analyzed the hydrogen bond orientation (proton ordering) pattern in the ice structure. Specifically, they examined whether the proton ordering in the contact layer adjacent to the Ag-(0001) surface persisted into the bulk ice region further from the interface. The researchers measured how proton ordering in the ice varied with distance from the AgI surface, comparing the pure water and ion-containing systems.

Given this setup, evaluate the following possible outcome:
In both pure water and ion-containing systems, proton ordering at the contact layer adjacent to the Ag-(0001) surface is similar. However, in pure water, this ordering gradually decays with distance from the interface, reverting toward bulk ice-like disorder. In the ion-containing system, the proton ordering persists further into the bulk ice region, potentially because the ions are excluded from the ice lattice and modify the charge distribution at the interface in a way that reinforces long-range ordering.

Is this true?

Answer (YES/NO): NO